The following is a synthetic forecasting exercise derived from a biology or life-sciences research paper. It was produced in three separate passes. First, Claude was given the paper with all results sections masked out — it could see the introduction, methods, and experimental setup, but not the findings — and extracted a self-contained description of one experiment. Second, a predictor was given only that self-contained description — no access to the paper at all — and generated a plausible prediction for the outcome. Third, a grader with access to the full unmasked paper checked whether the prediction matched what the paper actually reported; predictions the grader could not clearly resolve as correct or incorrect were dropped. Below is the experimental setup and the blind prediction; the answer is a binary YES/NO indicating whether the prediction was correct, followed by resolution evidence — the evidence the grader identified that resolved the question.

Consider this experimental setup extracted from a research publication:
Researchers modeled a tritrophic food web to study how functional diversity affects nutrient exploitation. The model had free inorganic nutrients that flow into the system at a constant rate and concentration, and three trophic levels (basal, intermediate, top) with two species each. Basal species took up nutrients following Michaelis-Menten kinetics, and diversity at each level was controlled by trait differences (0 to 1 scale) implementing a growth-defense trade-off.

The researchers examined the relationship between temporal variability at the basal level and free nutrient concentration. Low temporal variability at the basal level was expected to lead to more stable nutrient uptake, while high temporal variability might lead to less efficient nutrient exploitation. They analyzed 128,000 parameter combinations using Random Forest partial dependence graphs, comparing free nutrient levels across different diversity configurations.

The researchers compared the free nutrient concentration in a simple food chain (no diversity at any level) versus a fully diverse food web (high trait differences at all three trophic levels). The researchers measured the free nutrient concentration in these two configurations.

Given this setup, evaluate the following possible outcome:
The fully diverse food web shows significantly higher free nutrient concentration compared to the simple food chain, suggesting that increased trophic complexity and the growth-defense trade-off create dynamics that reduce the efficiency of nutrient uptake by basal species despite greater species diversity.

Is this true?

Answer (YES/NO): NO